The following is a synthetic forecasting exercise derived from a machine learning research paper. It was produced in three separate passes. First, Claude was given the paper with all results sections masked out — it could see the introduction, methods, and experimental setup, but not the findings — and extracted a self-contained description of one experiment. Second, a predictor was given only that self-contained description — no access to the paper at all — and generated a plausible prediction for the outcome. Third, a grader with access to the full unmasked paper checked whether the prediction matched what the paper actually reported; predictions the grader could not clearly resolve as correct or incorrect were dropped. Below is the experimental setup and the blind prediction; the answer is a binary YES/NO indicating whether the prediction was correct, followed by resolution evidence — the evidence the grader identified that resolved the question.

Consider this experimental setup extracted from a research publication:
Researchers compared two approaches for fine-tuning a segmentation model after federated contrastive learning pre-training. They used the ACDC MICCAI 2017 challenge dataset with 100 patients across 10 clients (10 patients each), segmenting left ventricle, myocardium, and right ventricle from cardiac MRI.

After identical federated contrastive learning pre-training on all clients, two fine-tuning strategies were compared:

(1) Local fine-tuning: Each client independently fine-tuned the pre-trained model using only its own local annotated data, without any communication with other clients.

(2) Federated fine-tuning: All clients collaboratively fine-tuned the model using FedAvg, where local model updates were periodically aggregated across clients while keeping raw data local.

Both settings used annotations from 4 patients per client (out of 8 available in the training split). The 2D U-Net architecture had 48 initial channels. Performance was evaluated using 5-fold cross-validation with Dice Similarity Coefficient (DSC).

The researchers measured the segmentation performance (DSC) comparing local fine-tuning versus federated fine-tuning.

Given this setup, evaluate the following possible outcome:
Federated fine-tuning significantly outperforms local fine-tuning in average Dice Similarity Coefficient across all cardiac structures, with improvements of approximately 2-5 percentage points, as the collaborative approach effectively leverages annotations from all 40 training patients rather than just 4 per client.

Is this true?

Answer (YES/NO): NO